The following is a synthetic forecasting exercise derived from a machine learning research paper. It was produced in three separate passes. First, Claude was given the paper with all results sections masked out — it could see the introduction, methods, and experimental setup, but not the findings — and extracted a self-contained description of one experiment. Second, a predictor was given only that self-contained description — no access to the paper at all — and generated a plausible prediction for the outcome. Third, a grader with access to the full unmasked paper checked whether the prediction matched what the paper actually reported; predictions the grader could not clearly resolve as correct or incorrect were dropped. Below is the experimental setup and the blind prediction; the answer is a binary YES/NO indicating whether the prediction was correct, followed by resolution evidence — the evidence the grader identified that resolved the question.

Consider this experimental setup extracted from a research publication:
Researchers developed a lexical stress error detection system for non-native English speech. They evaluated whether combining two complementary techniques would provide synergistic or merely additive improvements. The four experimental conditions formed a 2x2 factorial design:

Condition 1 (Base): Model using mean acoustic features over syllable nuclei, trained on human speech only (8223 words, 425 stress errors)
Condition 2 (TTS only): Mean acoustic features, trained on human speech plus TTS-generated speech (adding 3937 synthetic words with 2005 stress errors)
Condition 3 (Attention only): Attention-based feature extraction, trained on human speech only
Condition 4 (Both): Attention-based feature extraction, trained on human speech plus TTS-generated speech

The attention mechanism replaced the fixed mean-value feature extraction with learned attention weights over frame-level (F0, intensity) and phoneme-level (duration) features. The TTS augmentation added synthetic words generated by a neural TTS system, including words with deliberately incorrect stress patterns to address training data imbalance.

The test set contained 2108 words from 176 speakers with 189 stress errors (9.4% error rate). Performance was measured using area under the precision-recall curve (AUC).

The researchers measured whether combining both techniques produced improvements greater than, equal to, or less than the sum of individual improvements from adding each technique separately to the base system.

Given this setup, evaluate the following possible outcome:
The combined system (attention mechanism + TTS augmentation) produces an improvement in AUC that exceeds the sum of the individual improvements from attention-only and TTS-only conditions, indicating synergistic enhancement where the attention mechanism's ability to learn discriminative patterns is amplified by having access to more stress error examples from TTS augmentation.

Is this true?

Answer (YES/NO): YES